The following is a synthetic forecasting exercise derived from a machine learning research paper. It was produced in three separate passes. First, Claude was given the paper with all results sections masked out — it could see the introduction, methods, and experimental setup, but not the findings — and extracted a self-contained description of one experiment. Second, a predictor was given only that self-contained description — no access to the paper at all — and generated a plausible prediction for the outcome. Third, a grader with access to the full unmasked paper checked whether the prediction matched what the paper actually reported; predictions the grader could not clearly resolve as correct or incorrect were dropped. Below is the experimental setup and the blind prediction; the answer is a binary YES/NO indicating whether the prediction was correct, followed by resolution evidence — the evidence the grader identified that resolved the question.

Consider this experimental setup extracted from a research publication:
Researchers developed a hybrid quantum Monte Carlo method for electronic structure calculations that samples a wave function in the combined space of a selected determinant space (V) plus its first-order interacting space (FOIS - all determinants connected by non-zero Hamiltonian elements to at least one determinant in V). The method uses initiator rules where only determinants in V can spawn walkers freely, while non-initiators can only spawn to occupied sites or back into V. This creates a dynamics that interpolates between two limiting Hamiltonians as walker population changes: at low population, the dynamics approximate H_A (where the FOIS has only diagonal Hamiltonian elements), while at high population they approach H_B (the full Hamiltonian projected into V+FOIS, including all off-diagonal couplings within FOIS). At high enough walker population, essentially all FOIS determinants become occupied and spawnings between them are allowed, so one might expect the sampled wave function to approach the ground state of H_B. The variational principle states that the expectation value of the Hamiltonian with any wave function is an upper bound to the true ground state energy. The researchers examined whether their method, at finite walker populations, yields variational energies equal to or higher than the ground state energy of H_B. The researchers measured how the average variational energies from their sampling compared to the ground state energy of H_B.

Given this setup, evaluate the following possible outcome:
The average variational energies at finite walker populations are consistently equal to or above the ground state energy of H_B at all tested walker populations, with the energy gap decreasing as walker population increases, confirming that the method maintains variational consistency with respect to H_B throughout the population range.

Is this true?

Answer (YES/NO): YES